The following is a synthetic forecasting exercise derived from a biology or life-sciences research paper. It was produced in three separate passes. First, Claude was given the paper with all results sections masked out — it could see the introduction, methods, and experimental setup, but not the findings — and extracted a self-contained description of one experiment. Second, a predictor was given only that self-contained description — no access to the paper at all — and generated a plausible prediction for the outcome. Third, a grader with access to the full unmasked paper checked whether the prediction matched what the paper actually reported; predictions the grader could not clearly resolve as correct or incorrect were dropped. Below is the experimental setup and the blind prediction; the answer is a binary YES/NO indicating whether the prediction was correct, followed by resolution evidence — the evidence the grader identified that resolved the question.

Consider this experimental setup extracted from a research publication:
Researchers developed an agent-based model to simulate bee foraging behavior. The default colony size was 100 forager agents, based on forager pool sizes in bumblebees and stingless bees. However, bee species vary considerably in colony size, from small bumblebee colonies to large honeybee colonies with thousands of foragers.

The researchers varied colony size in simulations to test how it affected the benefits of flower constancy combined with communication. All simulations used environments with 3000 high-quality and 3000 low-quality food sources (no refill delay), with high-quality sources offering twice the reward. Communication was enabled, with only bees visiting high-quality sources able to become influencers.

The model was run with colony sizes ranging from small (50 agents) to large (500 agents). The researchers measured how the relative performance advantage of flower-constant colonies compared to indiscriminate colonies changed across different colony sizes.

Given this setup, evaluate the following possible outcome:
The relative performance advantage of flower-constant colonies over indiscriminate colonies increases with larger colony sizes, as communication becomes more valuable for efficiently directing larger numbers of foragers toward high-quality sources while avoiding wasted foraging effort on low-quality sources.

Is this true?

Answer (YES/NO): NO